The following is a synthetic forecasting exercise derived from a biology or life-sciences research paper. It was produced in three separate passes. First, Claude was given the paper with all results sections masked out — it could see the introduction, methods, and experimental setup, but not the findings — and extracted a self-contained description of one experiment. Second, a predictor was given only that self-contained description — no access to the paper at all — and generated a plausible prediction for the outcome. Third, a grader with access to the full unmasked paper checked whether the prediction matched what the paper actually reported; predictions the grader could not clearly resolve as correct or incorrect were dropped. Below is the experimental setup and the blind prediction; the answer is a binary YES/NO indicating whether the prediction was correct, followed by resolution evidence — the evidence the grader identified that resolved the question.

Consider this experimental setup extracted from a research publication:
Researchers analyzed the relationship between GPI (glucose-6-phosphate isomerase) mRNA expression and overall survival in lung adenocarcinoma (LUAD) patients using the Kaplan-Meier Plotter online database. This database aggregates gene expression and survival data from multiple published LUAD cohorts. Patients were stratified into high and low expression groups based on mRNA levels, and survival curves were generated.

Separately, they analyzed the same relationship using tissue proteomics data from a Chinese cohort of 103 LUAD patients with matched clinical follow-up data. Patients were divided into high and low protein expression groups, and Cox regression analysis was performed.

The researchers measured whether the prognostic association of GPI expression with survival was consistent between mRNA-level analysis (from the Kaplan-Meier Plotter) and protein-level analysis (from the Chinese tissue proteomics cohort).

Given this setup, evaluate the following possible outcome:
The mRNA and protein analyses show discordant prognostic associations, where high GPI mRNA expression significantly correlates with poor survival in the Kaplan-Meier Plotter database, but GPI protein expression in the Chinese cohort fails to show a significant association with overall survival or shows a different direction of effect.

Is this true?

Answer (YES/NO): NO